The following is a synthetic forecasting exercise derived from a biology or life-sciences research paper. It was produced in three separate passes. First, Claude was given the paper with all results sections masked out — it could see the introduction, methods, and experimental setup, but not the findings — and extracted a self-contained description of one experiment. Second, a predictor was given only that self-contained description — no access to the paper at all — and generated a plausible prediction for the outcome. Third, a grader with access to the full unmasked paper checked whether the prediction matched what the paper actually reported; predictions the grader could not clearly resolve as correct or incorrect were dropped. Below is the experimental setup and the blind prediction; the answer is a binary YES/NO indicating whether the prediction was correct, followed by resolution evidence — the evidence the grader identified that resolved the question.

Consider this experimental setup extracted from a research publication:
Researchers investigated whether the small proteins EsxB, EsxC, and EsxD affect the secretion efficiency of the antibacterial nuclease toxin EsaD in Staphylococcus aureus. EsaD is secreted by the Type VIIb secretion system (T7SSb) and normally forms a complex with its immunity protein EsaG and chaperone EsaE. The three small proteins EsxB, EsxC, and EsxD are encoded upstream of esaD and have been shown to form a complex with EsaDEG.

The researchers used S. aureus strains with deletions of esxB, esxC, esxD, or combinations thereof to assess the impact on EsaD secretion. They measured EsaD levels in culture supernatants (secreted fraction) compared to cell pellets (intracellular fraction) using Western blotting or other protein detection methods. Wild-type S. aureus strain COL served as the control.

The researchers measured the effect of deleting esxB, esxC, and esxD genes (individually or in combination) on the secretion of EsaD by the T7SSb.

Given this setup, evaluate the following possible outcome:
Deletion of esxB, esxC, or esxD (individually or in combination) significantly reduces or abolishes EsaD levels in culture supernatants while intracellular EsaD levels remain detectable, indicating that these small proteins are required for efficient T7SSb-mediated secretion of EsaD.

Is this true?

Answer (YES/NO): NO